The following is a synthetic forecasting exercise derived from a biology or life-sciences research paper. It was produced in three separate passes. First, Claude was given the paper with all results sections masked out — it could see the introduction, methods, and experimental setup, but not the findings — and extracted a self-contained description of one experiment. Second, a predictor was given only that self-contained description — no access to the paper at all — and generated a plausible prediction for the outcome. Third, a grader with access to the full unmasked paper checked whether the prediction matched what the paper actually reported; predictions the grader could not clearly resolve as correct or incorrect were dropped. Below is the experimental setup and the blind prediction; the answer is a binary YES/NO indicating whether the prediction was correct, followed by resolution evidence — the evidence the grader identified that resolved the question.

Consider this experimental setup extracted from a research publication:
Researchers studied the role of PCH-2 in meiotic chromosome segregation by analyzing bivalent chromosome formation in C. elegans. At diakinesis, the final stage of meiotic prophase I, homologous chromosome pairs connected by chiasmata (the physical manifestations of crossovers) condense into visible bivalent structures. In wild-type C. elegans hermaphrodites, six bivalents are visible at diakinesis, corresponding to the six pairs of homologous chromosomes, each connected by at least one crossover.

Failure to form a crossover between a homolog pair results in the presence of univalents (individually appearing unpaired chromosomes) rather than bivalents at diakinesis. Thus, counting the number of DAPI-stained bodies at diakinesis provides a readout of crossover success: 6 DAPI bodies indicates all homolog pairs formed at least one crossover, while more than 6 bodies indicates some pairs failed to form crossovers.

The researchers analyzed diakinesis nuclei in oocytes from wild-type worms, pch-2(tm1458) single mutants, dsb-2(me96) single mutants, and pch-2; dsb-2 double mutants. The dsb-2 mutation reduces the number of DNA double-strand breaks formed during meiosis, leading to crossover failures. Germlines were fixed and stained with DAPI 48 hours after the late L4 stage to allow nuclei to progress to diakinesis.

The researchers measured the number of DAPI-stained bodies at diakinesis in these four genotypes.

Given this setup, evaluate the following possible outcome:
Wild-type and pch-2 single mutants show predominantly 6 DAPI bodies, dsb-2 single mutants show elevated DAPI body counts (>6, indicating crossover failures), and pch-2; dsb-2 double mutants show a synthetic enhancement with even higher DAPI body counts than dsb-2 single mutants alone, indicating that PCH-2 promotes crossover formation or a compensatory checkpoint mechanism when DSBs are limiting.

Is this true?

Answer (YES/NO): YES